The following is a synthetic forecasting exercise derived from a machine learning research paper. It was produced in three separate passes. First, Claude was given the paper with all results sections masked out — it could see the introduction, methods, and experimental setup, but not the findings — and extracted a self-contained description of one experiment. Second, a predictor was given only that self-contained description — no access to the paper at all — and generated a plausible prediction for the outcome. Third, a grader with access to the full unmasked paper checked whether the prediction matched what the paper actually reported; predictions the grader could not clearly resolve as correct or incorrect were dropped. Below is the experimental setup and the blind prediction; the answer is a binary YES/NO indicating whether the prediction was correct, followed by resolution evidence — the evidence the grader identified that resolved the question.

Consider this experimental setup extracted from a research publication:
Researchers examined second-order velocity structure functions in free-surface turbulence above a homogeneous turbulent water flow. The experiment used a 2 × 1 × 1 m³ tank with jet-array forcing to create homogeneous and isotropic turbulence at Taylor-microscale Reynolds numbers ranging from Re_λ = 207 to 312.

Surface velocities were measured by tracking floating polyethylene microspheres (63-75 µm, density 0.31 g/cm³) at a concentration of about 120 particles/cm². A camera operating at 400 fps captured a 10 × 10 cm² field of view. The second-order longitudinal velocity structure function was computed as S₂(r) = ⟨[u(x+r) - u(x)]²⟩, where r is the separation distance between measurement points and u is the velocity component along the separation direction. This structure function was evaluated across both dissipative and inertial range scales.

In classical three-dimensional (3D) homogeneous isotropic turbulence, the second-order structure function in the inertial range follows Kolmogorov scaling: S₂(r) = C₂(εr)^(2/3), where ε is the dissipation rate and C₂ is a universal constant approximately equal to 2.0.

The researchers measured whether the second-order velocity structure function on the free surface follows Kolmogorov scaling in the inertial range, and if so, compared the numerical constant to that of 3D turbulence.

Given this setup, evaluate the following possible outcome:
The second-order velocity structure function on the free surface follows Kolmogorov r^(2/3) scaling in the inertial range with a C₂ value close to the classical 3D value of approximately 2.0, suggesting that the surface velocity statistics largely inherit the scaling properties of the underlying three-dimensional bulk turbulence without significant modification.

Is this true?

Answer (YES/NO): NO